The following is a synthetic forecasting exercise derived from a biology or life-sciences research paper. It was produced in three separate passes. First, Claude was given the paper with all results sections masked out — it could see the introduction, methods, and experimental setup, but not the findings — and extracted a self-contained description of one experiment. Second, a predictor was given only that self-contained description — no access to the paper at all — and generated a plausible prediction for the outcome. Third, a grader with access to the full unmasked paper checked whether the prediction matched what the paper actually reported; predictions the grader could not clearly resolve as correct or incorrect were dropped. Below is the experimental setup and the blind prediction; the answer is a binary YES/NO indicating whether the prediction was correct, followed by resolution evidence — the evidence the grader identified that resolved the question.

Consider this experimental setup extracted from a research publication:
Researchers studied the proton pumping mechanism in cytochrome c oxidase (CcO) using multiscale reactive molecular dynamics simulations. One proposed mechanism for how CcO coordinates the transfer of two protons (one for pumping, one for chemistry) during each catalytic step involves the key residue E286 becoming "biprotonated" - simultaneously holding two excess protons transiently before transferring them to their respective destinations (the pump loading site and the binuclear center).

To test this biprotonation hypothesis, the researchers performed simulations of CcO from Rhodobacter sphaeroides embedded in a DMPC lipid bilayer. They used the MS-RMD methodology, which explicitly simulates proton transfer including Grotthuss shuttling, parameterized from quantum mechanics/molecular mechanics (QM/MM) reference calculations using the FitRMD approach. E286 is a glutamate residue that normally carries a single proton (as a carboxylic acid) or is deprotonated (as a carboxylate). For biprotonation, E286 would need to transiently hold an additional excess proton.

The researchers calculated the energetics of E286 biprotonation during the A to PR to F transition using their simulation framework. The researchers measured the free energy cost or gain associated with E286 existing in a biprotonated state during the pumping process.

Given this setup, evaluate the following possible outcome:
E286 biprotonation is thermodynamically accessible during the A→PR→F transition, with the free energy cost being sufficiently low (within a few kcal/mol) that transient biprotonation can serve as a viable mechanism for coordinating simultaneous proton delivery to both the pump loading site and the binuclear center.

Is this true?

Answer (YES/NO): NO